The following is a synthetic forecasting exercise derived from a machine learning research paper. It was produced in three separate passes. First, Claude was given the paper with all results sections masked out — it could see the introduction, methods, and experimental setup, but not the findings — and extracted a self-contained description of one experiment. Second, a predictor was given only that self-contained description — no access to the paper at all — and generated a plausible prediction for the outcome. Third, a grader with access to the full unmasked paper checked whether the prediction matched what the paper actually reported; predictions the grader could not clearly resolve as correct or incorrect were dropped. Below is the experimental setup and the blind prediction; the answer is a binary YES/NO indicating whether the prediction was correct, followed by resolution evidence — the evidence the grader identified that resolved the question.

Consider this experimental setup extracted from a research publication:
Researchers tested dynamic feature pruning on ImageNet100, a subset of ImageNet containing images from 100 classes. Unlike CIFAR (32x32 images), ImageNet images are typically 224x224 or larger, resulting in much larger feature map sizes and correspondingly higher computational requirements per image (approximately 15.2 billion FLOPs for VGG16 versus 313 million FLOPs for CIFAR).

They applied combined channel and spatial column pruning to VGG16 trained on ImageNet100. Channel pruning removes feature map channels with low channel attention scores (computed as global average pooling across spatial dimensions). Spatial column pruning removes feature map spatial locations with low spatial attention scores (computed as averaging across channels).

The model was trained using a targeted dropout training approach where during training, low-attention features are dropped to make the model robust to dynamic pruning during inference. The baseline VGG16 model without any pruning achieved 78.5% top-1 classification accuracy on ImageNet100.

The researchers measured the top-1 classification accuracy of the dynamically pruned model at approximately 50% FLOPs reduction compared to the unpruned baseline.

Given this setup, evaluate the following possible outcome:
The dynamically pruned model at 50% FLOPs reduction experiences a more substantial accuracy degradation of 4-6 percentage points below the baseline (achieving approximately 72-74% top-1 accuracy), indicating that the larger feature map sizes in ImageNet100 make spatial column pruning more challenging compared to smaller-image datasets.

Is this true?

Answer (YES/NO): NO